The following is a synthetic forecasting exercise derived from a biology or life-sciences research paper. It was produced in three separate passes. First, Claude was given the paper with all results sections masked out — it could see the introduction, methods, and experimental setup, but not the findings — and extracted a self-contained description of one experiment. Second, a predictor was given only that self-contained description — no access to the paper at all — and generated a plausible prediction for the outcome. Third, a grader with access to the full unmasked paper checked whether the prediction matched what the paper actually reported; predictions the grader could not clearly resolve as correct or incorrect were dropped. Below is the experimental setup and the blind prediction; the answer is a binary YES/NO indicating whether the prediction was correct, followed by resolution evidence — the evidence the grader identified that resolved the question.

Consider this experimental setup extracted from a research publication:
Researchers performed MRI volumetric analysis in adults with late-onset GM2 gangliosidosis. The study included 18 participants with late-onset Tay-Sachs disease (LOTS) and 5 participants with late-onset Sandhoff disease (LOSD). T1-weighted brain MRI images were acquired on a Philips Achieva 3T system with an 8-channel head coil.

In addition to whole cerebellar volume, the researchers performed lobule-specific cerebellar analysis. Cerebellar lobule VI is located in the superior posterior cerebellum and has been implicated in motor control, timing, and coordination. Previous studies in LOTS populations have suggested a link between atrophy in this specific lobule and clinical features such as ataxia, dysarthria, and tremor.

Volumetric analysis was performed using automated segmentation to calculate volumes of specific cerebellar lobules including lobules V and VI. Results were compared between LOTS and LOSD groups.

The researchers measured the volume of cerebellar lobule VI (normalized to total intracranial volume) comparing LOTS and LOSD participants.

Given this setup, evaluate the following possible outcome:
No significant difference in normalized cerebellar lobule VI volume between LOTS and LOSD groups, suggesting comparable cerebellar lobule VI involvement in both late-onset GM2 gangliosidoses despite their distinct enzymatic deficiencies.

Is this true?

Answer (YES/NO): NO